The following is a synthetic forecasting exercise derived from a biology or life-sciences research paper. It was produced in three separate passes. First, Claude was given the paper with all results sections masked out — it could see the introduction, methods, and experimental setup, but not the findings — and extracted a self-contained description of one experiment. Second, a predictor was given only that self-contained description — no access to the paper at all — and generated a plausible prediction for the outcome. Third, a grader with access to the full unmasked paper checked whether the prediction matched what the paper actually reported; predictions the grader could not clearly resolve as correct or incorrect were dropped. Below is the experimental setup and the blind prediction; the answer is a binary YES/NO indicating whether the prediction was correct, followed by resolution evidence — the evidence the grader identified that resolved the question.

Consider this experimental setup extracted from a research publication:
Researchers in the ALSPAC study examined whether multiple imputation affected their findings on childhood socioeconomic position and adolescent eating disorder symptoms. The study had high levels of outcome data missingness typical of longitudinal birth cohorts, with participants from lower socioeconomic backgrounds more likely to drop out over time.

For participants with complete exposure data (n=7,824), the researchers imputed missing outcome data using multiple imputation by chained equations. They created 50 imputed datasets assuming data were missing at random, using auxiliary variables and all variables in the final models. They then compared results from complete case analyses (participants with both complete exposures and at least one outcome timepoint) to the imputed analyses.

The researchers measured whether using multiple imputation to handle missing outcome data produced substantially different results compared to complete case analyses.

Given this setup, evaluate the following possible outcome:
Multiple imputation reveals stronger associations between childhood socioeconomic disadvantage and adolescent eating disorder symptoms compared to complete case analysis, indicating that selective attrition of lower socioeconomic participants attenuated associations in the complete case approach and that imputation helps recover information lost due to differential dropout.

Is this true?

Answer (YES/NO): NO